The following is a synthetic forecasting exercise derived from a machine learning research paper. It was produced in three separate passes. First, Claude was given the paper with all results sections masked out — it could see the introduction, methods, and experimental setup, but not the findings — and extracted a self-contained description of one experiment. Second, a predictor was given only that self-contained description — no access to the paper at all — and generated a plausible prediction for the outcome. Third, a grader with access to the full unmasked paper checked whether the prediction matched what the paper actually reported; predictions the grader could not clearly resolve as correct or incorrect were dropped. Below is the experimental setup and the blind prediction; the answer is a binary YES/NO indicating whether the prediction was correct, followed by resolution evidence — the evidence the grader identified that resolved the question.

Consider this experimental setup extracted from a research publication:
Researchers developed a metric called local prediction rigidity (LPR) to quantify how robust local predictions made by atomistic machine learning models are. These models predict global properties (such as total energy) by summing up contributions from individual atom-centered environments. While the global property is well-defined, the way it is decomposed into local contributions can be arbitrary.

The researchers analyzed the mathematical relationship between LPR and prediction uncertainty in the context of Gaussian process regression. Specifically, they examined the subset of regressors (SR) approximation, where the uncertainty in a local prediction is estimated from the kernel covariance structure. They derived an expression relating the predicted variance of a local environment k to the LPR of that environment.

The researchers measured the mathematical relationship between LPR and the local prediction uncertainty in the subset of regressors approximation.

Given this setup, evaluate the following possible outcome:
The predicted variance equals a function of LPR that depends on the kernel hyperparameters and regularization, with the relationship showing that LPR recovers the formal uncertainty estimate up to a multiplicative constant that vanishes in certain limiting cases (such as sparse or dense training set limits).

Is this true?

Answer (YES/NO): NO